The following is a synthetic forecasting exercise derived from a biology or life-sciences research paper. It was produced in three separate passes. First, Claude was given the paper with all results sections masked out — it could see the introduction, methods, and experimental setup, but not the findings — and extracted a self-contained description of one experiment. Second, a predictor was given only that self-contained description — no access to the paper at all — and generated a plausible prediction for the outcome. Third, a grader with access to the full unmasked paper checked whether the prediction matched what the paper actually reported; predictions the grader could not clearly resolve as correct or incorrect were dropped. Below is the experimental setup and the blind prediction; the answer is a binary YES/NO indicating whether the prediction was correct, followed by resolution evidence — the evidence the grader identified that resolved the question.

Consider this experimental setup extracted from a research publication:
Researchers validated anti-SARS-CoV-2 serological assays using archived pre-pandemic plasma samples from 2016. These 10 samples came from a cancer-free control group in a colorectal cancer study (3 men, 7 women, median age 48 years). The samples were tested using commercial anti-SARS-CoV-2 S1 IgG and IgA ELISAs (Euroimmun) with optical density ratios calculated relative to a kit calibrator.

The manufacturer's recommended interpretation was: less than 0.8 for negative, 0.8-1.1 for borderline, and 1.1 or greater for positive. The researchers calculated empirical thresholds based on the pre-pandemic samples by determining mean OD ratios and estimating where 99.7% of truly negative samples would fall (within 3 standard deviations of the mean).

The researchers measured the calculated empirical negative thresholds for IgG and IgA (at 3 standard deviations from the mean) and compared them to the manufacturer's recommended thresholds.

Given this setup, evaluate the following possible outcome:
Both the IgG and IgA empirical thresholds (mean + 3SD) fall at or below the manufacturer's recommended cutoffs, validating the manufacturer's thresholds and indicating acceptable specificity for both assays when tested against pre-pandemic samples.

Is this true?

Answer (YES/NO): YES